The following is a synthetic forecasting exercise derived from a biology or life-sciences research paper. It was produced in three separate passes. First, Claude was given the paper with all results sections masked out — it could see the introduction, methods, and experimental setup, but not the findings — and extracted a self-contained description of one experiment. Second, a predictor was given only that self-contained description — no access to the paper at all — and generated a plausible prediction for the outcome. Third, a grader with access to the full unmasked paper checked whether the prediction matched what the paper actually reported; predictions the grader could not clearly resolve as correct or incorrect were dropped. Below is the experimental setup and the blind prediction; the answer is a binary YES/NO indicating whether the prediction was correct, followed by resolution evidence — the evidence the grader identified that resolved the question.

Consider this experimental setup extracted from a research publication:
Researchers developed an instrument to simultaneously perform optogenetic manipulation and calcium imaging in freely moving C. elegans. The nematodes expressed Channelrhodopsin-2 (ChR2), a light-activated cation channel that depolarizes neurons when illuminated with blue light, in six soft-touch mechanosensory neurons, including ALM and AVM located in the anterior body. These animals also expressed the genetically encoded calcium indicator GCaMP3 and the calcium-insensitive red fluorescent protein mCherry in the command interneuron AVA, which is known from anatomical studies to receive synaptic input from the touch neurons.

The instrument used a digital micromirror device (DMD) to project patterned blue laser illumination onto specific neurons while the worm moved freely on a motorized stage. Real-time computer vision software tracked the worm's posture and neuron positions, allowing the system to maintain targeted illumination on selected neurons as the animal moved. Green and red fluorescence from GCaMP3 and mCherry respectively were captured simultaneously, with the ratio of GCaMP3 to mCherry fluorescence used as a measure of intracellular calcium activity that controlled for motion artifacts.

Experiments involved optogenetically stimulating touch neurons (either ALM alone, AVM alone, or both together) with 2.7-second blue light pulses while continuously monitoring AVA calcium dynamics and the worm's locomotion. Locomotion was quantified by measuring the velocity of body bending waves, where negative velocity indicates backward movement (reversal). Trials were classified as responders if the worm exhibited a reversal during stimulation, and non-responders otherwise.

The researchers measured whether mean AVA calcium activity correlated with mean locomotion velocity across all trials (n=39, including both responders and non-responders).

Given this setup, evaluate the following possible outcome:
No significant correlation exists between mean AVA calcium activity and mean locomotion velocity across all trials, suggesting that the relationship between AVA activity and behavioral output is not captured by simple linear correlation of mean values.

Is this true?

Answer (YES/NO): NO